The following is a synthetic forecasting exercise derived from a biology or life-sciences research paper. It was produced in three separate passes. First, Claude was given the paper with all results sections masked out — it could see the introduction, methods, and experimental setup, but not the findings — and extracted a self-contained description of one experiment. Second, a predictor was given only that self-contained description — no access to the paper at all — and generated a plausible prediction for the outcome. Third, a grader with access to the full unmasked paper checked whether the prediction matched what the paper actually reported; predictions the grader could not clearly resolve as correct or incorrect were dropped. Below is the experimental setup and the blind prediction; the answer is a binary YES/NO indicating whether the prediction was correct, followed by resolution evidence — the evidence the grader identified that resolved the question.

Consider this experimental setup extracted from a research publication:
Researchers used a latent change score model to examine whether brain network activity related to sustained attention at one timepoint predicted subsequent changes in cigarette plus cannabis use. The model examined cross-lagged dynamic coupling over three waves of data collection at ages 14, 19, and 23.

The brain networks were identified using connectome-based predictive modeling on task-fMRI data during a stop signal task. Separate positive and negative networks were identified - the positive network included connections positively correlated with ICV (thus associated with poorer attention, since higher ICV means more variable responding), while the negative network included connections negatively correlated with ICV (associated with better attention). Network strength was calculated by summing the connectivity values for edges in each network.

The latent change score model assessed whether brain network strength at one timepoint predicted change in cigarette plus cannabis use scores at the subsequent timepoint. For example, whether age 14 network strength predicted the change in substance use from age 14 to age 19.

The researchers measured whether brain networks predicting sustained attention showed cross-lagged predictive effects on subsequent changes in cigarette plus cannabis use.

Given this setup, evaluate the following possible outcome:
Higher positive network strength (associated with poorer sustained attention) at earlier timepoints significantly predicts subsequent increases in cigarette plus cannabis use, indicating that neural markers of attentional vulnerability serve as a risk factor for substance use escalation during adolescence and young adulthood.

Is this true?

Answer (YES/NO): YES